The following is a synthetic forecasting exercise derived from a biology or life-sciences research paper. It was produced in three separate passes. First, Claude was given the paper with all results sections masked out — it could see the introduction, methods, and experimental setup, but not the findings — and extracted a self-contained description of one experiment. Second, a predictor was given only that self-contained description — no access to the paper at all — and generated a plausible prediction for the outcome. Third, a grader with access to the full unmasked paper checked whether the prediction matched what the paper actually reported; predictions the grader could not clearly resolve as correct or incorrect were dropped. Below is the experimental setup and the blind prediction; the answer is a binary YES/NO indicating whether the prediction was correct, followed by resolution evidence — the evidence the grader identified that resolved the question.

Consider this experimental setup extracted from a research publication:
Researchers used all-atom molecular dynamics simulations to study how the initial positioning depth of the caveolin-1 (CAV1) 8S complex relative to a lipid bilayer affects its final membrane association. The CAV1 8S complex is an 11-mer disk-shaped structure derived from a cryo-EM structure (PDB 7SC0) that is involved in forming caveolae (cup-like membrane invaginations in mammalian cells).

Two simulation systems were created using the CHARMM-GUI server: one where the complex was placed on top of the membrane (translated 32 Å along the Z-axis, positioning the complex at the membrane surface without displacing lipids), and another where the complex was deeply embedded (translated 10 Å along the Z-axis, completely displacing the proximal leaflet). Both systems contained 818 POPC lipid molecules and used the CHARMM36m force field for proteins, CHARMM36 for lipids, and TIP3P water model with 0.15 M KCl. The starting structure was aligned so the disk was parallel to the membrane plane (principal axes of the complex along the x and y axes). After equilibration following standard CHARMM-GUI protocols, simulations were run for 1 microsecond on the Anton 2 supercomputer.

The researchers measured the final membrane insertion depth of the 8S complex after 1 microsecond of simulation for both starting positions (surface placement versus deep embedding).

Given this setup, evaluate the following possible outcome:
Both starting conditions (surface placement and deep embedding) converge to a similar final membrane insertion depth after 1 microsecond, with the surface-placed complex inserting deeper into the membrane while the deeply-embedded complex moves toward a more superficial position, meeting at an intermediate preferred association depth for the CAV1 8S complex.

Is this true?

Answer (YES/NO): NO